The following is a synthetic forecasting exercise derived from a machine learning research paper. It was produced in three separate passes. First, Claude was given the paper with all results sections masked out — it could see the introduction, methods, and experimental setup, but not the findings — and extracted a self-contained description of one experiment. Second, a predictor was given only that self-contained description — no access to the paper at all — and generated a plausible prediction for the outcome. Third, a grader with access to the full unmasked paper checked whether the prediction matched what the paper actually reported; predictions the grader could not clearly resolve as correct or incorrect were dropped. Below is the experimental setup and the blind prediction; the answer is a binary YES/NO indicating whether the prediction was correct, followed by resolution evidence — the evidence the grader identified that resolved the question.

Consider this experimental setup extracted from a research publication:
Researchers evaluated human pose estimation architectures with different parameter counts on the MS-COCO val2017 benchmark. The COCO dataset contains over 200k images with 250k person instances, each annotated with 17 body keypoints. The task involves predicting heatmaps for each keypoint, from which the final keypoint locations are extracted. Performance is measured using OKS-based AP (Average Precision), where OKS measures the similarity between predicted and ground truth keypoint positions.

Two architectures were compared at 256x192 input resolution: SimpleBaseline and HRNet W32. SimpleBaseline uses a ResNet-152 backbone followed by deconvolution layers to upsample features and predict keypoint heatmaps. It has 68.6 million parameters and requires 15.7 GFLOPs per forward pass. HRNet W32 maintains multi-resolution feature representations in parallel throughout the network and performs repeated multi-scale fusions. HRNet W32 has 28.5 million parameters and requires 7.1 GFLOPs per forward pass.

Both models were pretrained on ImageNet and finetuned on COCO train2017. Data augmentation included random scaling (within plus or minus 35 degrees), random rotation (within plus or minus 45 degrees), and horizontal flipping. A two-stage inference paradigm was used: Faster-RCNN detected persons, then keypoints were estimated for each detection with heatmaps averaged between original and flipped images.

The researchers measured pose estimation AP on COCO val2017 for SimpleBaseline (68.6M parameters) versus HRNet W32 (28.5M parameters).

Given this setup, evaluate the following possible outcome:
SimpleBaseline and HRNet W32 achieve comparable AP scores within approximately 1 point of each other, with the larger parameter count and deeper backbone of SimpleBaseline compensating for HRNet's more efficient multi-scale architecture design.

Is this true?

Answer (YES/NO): NO